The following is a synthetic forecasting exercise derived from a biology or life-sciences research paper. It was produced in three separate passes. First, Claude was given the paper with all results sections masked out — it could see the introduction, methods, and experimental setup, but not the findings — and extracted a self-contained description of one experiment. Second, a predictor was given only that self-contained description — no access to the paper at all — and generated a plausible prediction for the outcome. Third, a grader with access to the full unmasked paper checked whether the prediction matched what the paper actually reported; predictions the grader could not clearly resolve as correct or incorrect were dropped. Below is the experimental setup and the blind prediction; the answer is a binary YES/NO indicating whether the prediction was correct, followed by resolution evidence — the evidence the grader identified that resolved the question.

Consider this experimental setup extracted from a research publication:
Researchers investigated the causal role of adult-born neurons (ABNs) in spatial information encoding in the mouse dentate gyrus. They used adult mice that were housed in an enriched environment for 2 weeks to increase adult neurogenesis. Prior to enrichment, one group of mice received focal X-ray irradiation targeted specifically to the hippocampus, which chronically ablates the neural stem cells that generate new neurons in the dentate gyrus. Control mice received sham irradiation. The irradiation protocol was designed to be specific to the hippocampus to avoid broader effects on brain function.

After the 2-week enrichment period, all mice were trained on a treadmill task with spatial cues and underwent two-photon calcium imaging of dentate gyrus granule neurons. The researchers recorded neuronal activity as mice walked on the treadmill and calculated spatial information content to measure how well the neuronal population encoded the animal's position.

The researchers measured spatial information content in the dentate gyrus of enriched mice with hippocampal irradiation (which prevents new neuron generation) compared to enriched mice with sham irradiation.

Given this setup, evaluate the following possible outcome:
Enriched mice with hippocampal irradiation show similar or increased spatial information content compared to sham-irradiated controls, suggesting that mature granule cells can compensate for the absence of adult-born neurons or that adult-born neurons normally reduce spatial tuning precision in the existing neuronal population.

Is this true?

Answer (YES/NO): NO